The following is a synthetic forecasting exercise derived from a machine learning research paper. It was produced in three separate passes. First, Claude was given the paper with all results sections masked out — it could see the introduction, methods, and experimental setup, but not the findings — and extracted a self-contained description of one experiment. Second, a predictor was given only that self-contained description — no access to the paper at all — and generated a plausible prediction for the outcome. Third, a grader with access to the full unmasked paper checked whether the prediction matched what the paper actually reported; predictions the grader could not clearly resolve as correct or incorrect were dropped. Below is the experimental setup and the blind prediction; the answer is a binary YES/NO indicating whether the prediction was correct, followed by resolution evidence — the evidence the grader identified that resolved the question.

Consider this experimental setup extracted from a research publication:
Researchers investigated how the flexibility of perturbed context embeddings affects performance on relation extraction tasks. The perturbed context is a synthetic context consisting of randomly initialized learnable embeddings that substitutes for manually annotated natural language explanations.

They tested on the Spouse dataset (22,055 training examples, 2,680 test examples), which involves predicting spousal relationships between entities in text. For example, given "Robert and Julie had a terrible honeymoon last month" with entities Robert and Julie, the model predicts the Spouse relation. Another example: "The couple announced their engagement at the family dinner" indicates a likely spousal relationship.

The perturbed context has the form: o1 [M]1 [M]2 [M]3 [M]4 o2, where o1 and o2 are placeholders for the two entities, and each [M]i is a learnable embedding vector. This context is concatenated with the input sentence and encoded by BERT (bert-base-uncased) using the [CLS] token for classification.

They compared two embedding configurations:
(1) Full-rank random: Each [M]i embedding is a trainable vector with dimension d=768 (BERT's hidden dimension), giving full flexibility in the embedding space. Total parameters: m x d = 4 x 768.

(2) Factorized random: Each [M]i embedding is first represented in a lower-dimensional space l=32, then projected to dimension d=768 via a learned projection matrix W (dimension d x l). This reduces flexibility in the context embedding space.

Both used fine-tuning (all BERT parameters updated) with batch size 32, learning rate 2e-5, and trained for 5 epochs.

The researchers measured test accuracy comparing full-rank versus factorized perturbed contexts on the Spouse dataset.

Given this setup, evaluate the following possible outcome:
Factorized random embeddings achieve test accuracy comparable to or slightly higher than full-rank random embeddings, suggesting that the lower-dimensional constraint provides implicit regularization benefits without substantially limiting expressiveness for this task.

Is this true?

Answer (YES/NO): NO